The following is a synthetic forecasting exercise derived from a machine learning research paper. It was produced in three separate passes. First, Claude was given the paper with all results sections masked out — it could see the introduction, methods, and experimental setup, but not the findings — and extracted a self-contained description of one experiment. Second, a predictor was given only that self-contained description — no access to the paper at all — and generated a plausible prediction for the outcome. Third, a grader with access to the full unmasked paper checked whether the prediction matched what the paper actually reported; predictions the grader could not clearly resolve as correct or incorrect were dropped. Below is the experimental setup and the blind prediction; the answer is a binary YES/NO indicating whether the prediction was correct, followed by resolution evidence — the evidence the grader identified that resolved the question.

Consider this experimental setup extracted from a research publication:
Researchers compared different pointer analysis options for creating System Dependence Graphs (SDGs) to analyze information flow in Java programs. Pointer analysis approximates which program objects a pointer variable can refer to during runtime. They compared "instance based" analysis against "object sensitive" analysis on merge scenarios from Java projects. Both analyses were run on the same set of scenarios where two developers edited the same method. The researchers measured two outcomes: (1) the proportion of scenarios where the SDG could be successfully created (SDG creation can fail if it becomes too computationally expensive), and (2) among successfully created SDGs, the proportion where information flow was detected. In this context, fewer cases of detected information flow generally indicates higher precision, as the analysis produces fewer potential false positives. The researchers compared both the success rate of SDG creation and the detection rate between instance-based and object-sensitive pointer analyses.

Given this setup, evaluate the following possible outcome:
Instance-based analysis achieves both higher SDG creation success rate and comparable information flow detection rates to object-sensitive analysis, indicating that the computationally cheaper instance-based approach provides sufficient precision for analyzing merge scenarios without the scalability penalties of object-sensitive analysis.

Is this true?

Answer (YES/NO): NO